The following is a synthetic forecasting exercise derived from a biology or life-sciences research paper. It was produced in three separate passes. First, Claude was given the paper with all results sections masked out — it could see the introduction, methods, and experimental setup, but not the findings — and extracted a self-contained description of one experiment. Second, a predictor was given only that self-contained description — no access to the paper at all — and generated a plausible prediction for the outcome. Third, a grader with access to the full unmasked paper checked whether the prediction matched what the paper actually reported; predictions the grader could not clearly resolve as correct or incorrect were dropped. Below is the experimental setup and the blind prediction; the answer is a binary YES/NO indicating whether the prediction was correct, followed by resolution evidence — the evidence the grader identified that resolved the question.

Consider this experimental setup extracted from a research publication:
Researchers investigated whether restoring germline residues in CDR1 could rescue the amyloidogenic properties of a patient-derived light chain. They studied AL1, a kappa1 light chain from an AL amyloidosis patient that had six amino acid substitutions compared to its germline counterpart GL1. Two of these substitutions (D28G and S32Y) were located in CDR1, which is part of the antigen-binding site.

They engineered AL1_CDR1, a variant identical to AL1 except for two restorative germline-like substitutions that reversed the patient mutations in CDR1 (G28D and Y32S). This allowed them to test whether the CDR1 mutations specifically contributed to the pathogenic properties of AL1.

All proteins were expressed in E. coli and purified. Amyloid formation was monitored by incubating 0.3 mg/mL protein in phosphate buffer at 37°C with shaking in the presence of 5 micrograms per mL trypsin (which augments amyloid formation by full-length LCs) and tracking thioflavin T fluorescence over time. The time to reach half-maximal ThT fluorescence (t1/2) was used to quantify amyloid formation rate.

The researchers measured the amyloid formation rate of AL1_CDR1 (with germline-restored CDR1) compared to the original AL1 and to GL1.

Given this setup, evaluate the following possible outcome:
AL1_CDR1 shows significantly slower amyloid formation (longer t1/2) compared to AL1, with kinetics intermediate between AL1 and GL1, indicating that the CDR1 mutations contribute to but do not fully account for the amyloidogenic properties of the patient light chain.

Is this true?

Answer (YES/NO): NO